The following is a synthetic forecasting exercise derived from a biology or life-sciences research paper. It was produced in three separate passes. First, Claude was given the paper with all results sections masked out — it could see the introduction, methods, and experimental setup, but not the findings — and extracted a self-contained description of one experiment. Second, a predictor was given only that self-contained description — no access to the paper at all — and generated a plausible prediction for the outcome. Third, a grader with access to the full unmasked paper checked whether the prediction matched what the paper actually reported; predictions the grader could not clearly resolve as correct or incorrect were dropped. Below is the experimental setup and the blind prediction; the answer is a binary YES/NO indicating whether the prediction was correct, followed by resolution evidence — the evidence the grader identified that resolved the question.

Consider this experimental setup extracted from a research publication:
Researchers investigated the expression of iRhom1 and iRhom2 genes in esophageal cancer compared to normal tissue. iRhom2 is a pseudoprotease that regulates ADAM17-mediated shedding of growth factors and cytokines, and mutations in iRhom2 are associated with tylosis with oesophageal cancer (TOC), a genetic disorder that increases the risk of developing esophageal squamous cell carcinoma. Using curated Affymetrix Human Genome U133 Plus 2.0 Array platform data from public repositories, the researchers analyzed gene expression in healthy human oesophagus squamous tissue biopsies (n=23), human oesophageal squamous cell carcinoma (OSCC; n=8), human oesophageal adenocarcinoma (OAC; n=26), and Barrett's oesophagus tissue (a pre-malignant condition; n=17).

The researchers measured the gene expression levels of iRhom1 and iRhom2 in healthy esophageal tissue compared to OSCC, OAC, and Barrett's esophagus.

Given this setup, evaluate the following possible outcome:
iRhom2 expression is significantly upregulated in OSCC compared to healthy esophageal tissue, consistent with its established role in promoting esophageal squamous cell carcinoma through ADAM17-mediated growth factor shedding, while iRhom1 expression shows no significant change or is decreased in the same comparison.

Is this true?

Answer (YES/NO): YES